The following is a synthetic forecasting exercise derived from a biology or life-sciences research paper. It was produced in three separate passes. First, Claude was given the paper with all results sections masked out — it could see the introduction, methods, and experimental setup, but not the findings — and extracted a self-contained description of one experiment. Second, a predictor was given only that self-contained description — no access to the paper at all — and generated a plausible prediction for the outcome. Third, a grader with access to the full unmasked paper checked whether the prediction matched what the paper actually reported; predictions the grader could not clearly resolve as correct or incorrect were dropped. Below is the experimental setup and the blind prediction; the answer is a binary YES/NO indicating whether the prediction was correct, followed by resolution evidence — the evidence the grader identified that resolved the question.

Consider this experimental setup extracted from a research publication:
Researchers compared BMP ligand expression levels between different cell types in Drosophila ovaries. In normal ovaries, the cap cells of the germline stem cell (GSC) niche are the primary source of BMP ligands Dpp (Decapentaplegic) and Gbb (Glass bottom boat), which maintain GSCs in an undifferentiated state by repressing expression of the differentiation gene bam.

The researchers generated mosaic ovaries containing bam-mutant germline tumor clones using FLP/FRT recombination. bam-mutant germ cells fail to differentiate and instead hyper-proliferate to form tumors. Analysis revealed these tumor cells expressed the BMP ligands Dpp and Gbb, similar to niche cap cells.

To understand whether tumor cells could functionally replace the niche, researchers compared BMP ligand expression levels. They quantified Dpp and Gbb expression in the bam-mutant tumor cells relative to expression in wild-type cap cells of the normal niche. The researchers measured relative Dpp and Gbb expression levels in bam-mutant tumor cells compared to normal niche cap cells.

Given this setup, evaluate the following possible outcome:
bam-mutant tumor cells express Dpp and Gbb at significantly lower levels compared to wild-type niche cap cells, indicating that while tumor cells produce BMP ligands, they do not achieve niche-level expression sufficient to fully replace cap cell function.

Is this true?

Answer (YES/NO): YES